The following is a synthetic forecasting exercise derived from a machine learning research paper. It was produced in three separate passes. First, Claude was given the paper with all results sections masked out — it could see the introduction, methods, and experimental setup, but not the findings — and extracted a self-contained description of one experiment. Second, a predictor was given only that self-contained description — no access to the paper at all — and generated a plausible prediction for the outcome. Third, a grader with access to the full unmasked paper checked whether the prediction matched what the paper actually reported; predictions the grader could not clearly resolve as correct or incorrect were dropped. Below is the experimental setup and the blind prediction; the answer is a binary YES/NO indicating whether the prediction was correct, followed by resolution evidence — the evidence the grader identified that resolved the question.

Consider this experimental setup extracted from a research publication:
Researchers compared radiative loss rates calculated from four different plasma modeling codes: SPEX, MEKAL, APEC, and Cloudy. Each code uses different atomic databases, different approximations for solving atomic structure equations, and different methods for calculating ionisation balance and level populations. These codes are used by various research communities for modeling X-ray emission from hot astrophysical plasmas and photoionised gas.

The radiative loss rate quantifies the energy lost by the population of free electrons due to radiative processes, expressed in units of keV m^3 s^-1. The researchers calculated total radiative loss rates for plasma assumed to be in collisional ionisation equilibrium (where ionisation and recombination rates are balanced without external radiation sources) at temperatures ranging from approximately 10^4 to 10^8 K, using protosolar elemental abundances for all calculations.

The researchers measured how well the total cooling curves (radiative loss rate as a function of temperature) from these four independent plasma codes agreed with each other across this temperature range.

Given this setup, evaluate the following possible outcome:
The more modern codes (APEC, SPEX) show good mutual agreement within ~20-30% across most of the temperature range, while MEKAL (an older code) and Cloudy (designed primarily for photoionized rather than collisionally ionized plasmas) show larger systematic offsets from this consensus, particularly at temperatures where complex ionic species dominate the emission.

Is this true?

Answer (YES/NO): NO